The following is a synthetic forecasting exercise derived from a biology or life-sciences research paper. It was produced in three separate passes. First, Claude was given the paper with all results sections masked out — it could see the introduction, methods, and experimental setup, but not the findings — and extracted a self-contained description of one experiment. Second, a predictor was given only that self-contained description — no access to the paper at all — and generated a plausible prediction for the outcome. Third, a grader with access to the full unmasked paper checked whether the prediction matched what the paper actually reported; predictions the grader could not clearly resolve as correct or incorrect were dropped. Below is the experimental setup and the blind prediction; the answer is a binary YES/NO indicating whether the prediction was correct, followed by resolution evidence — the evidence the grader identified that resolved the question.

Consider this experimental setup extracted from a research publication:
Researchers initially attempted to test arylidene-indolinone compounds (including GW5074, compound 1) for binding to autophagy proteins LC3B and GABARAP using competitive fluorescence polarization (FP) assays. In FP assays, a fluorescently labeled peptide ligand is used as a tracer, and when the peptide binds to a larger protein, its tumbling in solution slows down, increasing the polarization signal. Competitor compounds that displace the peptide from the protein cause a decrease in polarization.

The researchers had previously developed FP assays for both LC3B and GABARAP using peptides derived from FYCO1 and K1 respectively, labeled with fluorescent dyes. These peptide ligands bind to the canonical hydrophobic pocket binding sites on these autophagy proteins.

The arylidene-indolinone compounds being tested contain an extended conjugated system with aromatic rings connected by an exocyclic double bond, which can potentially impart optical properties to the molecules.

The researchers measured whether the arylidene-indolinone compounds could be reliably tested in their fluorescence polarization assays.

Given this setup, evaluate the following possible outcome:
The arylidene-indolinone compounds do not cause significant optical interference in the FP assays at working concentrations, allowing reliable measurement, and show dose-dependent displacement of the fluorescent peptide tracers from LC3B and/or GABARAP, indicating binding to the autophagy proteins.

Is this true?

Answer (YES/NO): NO